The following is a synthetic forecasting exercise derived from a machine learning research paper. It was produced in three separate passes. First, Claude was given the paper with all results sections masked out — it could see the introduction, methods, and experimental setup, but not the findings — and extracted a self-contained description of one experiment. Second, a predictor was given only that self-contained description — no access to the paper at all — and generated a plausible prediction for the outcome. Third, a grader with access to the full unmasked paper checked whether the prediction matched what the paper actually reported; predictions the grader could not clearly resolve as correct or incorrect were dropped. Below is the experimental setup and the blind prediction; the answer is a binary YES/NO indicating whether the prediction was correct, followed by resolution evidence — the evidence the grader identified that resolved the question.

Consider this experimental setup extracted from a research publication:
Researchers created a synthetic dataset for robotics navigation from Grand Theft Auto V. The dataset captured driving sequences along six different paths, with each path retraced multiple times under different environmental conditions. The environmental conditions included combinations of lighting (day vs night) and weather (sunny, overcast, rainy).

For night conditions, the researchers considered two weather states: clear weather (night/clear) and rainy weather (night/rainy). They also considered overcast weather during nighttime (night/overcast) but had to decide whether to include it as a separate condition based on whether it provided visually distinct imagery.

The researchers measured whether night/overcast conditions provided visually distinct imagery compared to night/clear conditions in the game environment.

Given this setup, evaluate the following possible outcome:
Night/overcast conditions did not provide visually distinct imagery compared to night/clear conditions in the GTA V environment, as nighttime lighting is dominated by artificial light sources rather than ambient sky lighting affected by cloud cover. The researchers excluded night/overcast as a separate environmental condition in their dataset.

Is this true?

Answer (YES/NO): YES